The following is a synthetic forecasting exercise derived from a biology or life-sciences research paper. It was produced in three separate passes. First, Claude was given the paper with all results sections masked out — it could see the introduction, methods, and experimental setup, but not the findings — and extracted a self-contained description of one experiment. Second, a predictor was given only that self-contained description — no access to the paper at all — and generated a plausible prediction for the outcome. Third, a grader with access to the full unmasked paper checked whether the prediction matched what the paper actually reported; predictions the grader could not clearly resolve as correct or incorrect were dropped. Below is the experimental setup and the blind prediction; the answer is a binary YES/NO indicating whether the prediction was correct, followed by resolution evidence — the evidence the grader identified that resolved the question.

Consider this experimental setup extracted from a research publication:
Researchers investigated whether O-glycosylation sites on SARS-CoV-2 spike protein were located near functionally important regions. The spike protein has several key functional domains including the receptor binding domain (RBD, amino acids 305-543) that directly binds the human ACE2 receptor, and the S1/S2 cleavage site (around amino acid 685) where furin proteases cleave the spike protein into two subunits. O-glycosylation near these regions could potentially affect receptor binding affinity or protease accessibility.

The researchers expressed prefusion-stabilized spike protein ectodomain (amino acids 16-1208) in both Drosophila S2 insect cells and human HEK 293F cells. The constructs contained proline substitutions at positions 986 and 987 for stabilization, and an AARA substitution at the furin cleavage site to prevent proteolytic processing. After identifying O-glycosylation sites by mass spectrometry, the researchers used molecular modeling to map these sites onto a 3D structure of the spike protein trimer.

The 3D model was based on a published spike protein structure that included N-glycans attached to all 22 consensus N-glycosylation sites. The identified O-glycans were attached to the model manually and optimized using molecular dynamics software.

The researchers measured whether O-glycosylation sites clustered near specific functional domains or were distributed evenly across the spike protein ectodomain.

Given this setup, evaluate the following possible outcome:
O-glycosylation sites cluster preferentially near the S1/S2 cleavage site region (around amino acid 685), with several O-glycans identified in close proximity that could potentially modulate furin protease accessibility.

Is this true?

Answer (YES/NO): NO